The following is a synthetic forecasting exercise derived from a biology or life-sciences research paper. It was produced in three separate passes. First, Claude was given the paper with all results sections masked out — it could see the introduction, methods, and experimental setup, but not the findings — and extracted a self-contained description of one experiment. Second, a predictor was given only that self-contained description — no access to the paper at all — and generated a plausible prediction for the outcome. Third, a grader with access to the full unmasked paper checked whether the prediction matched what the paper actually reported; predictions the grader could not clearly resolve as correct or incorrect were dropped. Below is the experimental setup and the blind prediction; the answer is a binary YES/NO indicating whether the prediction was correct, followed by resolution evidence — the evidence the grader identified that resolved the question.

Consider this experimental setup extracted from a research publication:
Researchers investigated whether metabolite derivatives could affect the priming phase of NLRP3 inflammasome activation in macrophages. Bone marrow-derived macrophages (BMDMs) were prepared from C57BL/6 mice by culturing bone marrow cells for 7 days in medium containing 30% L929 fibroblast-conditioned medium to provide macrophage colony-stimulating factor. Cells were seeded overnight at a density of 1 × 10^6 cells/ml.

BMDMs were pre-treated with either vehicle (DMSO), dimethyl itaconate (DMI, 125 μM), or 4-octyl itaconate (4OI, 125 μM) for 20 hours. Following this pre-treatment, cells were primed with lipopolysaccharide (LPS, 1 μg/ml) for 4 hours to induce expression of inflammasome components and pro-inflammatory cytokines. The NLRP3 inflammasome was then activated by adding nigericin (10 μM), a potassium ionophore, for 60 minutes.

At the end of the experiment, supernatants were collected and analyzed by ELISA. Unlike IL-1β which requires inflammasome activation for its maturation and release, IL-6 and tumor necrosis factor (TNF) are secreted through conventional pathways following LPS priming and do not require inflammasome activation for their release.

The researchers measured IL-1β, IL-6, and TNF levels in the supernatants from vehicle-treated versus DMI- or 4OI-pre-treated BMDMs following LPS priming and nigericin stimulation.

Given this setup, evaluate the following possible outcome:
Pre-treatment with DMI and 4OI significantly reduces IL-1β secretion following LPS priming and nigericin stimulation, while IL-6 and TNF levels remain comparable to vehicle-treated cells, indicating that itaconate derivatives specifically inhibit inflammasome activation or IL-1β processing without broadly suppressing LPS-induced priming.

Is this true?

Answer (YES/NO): NO